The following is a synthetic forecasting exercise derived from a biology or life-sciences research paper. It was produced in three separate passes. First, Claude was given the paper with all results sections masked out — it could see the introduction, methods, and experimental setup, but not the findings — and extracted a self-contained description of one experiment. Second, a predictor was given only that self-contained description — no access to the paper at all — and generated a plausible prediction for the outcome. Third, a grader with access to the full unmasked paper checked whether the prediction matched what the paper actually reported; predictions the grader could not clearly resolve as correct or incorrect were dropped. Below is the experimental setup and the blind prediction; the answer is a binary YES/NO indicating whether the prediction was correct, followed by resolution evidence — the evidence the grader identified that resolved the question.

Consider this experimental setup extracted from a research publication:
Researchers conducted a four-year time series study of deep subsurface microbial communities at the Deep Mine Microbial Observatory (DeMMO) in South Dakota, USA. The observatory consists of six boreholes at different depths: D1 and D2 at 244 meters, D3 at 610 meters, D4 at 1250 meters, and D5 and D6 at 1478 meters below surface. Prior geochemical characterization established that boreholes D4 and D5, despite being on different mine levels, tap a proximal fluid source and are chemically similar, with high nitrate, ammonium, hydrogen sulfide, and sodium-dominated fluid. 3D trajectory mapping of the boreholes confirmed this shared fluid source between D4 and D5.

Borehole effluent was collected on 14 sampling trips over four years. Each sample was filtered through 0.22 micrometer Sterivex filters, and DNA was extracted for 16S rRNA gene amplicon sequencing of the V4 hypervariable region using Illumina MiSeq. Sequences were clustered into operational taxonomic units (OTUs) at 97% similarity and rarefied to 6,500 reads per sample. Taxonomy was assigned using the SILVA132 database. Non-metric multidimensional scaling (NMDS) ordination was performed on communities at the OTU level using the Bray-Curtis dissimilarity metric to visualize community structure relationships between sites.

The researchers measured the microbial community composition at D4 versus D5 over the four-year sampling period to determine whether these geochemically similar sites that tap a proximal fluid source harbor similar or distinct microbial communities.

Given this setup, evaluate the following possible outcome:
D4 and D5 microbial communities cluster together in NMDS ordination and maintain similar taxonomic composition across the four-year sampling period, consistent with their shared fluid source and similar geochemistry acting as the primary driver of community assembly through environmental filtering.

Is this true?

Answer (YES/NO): YES